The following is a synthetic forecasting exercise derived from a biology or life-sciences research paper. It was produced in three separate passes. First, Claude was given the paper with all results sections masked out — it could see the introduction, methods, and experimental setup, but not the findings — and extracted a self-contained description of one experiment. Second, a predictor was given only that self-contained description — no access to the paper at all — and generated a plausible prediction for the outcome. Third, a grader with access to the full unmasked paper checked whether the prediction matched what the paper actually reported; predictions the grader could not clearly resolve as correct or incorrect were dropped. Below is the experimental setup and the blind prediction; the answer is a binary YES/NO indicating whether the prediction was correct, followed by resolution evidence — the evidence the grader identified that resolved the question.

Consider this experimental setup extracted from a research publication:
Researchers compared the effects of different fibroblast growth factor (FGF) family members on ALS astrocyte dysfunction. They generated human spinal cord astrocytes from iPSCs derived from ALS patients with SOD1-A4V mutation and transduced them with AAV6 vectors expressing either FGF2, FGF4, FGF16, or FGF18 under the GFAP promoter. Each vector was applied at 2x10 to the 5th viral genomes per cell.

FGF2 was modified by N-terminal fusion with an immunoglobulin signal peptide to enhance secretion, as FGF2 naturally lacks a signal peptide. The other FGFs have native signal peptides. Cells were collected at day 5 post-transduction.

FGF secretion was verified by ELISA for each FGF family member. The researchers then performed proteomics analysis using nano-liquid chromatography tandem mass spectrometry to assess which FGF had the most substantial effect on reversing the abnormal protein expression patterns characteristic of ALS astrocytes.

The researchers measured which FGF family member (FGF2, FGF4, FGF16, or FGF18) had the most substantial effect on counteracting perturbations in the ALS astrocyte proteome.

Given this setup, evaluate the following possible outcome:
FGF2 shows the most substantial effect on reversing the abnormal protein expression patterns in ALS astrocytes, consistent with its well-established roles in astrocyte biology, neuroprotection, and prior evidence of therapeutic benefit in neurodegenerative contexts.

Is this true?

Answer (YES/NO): NO